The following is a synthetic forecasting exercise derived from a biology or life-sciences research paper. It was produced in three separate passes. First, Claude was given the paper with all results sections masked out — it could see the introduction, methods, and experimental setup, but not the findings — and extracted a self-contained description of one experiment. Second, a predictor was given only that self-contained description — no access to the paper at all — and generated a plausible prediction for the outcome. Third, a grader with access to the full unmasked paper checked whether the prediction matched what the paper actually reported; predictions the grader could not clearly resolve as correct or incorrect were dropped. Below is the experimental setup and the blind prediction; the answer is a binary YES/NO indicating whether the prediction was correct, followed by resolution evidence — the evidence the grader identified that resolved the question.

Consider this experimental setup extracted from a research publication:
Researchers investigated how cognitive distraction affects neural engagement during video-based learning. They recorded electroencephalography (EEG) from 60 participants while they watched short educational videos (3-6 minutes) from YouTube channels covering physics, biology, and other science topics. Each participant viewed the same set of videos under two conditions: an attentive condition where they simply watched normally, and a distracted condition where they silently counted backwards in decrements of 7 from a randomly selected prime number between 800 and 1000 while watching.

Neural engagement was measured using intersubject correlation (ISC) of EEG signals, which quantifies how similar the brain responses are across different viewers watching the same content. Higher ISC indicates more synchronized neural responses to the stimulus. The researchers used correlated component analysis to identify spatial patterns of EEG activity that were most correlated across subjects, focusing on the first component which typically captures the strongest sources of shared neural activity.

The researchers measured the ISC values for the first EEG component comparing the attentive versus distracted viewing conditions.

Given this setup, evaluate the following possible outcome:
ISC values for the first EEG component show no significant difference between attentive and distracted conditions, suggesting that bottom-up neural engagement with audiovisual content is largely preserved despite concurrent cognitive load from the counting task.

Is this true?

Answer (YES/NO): NO